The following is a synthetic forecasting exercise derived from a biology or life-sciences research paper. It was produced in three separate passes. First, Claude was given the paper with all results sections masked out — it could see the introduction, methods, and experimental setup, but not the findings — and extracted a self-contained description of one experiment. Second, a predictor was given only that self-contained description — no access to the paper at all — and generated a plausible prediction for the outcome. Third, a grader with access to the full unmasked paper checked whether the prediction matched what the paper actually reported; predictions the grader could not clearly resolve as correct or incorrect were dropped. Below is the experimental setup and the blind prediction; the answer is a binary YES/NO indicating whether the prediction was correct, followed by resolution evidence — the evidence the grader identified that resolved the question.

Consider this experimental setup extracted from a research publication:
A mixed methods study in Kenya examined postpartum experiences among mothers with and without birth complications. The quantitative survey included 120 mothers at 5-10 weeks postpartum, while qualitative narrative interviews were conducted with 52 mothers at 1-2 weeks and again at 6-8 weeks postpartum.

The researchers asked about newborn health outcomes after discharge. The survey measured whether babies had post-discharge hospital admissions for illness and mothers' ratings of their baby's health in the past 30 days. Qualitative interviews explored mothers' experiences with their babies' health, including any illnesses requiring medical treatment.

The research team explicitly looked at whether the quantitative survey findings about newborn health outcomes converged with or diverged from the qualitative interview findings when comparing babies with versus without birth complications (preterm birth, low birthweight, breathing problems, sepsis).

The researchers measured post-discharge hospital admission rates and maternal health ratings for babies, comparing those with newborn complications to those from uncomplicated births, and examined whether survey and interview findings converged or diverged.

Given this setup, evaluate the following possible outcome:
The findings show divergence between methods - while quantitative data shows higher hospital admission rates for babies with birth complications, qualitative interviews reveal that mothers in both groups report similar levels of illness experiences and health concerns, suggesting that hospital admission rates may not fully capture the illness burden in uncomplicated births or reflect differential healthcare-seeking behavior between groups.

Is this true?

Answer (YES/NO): YES